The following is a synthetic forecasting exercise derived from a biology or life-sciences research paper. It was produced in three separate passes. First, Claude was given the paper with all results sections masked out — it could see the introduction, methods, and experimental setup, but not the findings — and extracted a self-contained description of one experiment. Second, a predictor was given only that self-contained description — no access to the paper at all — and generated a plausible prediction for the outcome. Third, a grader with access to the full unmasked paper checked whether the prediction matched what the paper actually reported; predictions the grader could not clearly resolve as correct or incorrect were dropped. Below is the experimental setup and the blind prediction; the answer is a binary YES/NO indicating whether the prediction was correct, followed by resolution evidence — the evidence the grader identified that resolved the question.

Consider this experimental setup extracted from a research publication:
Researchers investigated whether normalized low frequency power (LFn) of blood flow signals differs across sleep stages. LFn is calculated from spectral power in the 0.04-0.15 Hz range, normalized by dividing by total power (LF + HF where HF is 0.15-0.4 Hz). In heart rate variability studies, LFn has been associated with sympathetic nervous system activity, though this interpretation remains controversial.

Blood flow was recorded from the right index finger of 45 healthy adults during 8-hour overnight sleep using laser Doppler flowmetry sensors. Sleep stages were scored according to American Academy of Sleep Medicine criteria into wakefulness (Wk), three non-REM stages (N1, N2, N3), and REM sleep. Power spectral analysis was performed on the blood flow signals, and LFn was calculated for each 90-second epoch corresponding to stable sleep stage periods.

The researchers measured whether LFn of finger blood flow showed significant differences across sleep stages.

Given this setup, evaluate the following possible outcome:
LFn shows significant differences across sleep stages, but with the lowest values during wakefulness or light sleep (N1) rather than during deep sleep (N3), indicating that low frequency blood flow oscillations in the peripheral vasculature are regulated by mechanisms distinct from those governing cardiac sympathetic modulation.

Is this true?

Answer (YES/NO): NO